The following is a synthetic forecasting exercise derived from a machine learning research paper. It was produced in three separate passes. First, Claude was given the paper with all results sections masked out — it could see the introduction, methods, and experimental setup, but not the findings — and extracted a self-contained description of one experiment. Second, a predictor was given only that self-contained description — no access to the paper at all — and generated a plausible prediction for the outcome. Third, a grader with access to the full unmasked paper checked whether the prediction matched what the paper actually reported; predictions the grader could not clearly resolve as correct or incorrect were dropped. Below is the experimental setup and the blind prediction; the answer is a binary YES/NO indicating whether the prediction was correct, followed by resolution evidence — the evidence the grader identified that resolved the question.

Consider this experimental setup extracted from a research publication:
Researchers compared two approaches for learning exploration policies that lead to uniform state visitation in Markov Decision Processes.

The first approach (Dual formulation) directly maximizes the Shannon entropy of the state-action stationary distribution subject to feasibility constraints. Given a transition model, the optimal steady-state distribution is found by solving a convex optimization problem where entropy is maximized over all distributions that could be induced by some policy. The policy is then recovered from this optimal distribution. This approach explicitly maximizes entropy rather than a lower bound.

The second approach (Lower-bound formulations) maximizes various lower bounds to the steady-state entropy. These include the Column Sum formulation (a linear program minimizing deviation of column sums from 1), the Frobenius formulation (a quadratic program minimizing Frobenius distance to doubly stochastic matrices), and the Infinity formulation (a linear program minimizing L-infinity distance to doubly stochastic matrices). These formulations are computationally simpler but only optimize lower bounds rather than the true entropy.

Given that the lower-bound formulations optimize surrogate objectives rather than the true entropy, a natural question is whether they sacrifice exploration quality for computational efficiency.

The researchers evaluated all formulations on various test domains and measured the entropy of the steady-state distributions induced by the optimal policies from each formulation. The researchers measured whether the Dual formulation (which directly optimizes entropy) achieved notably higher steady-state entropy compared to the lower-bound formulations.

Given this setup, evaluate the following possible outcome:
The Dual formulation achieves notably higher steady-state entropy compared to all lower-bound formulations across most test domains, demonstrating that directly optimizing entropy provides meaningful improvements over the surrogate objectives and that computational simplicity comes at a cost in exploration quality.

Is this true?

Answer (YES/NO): NO